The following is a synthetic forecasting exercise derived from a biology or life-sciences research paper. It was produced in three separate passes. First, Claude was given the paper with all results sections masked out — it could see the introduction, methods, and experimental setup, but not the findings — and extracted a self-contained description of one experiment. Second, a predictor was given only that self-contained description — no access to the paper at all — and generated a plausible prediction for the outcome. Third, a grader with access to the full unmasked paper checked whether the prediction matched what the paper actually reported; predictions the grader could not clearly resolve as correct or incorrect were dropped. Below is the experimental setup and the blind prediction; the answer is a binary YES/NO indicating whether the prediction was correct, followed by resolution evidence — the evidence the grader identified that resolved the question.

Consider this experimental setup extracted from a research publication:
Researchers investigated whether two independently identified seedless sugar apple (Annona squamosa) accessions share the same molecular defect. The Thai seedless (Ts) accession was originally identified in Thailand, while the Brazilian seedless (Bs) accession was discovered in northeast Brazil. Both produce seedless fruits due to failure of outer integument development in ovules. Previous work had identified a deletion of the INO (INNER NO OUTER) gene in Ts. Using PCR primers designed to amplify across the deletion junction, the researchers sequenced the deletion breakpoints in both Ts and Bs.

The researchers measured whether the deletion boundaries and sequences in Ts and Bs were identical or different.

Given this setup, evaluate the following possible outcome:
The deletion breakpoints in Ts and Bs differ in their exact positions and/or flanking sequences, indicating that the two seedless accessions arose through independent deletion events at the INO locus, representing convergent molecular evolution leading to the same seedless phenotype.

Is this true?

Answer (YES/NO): NO